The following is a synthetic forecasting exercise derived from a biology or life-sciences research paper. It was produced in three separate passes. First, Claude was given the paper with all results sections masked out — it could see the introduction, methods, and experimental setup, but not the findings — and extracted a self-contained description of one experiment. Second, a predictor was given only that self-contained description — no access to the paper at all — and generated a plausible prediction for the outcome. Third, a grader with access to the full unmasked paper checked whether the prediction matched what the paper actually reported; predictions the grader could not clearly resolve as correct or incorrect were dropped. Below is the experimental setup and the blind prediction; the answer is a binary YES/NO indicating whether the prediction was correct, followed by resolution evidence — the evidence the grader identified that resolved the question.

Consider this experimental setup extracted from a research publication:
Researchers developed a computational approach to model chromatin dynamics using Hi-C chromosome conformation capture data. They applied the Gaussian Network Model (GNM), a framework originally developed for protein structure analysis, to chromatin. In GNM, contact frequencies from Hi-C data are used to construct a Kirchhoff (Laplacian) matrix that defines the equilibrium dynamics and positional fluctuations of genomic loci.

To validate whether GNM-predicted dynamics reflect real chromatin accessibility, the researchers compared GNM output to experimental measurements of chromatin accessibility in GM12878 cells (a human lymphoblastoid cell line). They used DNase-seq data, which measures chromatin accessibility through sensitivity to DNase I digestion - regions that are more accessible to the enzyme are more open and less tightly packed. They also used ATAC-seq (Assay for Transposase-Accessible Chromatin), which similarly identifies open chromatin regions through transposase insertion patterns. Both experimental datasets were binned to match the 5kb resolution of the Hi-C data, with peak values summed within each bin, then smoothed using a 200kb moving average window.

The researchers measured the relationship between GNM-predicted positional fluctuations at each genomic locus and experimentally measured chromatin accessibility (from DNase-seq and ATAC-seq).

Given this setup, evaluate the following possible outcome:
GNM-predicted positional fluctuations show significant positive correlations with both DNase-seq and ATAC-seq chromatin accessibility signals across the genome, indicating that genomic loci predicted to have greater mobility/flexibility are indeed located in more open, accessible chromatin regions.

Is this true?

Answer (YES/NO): YES